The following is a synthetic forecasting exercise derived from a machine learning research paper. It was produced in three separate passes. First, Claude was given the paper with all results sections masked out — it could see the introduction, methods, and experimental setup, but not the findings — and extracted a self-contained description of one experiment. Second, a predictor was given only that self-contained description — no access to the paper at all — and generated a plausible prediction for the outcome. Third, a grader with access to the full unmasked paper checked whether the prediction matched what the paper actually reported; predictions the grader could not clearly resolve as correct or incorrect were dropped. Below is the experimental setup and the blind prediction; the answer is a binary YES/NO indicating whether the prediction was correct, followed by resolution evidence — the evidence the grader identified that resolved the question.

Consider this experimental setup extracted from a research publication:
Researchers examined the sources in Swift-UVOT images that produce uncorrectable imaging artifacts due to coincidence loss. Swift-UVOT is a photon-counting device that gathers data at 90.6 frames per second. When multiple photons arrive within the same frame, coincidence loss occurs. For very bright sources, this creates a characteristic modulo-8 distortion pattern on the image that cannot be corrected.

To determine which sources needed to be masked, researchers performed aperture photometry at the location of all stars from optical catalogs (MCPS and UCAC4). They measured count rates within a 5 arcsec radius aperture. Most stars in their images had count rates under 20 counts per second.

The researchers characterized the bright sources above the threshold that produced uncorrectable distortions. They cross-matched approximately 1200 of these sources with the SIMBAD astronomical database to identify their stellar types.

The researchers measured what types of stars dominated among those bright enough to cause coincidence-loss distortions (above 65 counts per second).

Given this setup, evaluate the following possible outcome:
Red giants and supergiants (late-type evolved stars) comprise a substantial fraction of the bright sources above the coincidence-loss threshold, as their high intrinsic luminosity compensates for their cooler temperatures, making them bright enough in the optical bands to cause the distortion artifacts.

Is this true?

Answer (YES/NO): NO